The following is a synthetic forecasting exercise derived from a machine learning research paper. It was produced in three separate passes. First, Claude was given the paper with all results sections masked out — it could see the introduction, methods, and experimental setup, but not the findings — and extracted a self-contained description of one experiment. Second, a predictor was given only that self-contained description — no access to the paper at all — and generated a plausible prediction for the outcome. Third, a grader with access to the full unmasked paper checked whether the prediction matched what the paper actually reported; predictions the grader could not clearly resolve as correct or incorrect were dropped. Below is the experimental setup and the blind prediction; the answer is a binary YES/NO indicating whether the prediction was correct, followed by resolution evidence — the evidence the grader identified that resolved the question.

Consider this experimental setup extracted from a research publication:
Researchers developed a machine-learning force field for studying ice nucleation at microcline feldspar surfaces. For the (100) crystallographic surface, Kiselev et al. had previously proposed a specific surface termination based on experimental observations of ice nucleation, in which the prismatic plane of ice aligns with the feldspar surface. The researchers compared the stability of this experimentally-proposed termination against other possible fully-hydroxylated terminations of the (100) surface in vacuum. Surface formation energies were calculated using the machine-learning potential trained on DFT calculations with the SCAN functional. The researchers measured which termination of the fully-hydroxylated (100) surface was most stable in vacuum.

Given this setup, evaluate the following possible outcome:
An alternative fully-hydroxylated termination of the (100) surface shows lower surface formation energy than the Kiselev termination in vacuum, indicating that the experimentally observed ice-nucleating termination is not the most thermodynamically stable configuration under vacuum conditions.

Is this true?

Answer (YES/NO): NO